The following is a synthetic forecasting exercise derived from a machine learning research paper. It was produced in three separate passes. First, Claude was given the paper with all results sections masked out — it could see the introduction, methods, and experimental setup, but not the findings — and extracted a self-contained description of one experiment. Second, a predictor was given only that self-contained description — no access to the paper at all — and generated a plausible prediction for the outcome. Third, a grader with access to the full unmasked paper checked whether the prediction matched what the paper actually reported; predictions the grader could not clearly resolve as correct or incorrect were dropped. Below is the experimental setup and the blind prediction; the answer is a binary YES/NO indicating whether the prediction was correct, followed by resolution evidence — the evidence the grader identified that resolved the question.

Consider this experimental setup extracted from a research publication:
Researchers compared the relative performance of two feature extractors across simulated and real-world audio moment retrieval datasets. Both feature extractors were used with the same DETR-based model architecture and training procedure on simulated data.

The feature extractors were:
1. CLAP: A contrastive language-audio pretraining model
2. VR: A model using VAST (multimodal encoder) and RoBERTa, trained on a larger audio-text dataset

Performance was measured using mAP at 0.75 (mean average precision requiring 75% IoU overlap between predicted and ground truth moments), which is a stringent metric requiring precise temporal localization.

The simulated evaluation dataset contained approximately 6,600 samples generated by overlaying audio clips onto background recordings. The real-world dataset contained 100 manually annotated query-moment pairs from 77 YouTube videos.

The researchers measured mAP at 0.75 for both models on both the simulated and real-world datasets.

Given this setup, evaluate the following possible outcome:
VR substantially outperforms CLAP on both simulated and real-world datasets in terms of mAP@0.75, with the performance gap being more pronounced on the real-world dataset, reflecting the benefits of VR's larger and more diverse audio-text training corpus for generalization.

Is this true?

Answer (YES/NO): NO